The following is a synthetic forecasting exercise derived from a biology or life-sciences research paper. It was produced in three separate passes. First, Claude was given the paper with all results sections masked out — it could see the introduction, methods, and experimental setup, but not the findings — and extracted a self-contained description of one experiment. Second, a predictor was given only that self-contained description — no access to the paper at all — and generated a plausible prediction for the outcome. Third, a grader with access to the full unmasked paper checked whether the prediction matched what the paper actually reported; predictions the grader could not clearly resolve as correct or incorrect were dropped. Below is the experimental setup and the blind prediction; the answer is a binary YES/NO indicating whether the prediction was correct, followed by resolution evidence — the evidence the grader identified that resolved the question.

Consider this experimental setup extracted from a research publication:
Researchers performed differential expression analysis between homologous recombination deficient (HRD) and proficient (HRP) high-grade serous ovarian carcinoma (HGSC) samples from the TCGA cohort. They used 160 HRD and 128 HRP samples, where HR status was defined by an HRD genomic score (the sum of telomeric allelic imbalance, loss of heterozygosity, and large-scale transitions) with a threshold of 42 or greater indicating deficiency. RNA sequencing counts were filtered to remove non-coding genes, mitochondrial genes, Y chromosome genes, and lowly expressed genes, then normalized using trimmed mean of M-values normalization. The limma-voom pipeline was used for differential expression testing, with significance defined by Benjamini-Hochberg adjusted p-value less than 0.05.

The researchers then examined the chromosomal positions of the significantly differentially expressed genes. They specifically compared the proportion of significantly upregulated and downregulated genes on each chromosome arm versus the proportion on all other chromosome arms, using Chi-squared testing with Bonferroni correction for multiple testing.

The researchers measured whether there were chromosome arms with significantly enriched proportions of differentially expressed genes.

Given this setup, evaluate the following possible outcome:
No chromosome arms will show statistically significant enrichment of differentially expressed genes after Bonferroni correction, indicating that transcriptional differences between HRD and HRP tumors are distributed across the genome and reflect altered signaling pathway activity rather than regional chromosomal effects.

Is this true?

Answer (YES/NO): NO